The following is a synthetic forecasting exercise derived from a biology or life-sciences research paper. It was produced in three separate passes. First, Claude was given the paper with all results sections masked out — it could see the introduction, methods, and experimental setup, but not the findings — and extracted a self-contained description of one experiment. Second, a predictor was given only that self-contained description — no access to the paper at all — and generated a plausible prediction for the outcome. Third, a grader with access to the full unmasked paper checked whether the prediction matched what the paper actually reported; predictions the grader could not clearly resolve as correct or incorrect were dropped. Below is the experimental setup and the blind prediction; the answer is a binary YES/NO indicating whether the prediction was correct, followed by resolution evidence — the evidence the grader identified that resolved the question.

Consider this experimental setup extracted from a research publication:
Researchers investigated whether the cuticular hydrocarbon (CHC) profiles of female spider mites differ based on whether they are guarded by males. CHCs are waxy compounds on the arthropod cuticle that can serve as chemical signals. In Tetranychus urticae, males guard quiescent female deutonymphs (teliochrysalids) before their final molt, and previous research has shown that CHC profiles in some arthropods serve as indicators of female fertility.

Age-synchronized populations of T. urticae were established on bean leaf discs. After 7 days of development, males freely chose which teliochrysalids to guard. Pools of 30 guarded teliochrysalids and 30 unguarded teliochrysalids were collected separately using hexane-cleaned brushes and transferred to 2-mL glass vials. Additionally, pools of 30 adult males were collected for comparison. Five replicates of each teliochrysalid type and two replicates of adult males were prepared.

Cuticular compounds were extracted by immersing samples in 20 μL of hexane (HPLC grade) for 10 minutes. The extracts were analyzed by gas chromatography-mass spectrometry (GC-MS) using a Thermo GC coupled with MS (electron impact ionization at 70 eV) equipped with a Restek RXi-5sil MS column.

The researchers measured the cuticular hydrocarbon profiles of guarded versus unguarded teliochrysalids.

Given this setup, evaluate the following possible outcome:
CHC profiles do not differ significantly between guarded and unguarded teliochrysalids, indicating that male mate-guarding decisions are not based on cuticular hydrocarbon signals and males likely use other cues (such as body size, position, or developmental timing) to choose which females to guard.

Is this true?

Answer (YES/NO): NO